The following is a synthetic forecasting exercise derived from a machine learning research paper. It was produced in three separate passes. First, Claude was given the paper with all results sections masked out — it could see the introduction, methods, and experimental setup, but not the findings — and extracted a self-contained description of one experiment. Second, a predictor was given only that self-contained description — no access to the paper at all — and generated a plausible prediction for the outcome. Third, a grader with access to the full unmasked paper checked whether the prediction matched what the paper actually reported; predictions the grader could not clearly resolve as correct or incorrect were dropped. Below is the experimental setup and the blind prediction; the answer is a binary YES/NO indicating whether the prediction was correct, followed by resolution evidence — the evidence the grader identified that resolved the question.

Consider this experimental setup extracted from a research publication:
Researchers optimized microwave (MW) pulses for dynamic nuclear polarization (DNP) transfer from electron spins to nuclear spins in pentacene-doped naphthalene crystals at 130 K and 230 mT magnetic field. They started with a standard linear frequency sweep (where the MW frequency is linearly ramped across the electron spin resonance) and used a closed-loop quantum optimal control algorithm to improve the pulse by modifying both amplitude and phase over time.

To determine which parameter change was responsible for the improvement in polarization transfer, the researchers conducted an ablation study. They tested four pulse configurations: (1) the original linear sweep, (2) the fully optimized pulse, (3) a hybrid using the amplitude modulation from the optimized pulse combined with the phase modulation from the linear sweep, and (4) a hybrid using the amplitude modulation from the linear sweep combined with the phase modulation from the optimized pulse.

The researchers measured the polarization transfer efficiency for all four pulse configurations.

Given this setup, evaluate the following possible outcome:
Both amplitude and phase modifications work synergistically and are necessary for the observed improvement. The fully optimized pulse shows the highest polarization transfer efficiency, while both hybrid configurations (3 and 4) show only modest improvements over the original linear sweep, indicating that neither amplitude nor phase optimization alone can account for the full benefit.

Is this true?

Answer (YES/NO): NO